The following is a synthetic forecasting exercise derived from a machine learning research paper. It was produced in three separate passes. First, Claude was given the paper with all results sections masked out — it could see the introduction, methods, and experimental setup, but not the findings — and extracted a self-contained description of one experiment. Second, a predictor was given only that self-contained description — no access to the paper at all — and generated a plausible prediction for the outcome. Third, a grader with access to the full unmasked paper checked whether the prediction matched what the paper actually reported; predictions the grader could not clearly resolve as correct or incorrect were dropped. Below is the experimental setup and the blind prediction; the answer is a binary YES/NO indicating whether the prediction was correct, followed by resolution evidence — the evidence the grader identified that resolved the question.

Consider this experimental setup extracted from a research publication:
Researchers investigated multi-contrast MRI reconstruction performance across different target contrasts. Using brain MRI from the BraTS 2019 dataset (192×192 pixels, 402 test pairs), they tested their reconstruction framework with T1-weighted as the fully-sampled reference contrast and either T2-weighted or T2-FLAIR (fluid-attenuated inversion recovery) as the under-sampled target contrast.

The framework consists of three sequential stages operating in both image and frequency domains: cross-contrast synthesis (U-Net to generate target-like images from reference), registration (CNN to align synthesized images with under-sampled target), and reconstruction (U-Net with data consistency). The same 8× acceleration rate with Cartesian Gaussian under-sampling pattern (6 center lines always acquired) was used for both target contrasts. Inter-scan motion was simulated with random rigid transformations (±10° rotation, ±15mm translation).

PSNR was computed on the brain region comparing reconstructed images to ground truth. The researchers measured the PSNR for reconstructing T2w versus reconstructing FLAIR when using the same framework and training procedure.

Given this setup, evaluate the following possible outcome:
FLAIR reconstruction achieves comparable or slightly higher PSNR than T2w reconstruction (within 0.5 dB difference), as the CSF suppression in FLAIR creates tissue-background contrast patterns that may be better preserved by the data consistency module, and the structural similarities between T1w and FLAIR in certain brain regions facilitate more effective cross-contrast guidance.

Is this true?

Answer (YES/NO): NO